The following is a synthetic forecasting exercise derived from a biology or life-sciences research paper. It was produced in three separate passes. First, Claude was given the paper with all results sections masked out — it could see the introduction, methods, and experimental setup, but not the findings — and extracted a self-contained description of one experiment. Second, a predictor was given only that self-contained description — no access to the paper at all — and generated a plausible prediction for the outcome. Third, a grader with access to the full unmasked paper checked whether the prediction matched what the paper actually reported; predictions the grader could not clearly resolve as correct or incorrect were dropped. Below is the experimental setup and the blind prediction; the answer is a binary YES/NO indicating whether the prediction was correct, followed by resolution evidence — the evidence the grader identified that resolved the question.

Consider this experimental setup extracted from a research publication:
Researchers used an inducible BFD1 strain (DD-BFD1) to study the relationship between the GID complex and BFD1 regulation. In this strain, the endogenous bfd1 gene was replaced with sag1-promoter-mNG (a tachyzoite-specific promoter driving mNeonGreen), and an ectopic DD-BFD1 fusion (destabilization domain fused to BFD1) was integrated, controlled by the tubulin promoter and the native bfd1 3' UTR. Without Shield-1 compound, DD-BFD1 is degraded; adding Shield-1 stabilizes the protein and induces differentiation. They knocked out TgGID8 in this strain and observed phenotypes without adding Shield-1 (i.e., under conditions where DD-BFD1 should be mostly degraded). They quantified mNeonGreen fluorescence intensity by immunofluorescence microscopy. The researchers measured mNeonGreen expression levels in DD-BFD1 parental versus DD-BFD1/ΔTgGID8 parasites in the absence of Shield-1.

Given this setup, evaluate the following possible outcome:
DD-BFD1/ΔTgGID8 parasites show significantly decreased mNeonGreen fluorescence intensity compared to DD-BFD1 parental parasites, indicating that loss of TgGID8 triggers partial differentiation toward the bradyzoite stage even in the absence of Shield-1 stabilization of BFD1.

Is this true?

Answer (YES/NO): NO